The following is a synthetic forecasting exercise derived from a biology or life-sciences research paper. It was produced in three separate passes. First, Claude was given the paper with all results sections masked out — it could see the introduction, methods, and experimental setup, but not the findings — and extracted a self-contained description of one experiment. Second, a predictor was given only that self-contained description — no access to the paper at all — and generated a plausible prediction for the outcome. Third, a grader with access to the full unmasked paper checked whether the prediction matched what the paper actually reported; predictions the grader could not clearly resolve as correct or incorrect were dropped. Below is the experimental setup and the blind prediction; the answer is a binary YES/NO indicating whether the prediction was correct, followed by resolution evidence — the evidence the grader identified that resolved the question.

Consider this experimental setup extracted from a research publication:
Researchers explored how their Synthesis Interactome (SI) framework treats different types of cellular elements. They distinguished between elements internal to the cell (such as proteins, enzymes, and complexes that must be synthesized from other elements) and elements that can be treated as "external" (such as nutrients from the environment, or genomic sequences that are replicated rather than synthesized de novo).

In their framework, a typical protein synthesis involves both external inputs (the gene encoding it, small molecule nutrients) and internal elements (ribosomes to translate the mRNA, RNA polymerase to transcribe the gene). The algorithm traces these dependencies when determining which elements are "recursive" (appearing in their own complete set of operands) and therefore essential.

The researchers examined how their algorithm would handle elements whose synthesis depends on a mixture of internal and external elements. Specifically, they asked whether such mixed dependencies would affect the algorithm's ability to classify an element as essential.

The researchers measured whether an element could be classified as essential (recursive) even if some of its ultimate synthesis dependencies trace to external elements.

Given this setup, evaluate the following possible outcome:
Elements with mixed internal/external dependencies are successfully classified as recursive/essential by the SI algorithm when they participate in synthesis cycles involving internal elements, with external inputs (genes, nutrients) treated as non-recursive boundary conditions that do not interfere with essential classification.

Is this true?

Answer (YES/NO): YES